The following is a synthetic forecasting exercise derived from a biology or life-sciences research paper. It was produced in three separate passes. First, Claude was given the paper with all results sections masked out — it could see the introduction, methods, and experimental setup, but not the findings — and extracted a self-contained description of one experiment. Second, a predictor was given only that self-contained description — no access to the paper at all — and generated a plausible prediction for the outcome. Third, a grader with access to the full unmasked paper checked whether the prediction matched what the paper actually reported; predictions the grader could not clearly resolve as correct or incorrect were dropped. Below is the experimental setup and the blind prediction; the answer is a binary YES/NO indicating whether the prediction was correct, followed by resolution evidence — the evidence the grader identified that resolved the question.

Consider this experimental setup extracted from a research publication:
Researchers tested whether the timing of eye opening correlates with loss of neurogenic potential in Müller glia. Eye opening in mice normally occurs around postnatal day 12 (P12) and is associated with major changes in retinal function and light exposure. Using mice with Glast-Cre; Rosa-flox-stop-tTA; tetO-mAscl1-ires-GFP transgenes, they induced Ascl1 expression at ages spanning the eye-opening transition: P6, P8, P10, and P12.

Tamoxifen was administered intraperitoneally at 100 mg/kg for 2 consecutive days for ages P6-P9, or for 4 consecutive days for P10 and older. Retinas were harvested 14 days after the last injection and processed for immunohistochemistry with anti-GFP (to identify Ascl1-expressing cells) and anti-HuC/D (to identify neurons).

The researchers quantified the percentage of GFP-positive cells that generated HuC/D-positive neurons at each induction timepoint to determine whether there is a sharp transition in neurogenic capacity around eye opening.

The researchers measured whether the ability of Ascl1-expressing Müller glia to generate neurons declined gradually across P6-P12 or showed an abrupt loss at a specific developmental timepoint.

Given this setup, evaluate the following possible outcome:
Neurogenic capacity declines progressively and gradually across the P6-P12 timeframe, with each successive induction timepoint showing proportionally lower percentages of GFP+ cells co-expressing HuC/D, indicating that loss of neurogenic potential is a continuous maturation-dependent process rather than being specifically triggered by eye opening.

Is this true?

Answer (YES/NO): NO